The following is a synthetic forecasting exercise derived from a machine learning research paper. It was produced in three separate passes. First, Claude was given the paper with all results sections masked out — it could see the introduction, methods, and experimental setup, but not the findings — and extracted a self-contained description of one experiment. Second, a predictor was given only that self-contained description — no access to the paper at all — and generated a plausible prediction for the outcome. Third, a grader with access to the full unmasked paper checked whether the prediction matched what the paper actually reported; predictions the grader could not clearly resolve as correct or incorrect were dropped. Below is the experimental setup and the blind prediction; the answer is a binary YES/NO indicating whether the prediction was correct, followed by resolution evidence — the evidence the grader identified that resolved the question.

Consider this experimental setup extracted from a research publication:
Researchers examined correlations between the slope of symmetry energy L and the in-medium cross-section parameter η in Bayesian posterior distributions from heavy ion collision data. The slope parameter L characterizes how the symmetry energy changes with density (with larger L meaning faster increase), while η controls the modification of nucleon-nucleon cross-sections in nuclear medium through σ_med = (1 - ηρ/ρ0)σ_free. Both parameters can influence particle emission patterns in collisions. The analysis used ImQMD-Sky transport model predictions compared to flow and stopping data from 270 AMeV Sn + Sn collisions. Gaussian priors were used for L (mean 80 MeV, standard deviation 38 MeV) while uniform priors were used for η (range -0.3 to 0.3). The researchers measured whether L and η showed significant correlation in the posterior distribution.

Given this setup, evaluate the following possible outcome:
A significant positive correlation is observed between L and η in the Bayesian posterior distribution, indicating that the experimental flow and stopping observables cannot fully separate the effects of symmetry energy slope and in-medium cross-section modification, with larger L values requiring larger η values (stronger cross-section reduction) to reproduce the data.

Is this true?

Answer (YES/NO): NO